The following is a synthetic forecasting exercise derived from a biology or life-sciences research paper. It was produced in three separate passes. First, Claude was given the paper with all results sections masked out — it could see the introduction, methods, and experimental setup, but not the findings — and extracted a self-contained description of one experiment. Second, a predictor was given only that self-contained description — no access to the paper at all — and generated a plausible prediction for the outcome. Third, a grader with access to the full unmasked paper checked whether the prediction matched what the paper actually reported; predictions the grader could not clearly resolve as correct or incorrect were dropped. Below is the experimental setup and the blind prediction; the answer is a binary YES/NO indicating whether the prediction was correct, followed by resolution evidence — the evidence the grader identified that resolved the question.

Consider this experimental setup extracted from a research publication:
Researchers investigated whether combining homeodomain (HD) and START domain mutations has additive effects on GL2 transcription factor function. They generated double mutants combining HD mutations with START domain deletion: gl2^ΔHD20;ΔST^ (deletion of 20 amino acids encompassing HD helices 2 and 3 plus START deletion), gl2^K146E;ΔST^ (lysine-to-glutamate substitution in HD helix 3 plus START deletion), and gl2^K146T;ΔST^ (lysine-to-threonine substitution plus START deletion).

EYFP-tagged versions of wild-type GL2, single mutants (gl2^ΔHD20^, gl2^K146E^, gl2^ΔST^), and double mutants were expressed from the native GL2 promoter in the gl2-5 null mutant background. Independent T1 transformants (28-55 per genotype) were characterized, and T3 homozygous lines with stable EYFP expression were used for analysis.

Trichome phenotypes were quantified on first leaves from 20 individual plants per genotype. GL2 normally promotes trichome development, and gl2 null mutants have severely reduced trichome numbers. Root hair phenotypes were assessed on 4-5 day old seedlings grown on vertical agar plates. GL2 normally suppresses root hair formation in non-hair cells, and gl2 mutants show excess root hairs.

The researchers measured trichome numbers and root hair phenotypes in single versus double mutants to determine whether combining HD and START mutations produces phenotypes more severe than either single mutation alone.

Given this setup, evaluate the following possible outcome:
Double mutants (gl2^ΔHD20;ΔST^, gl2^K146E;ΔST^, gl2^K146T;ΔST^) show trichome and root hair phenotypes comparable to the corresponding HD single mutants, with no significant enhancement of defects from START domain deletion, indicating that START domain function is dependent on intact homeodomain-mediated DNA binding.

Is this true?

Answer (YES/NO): NO